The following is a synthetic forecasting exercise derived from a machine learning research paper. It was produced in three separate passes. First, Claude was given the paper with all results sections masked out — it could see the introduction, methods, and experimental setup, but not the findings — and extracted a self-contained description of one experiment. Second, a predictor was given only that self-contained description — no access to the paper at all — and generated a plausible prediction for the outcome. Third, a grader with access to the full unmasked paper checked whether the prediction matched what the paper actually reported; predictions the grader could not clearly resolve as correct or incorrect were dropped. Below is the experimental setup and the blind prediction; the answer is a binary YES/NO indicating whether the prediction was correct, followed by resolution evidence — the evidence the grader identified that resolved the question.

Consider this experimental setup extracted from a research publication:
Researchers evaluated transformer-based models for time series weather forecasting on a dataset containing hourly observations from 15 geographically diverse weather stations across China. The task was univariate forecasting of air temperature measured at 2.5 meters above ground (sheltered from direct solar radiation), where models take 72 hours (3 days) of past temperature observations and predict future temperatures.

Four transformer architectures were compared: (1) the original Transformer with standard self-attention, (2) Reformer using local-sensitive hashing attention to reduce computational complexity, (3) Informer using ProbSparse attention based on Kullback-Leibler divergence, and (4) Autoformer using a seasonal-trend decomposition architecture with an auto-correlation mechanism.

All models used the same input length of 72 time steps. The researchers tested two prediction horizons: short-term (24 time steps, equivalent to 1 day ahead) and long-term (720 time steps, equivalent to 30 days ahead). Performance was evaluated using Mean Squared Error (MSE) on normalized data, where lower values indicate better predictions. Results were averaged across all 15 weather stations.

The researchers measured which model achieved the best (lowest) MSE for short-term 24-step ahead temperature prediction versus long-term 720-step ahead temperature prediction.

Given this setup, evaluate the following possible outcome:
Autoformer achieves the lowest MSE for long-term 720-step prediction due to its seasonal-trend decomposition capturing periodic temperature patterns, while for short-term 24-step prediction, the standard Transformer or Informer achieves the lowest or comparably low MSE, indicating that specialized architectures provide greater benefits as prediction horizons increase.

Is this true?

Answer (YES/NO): NO